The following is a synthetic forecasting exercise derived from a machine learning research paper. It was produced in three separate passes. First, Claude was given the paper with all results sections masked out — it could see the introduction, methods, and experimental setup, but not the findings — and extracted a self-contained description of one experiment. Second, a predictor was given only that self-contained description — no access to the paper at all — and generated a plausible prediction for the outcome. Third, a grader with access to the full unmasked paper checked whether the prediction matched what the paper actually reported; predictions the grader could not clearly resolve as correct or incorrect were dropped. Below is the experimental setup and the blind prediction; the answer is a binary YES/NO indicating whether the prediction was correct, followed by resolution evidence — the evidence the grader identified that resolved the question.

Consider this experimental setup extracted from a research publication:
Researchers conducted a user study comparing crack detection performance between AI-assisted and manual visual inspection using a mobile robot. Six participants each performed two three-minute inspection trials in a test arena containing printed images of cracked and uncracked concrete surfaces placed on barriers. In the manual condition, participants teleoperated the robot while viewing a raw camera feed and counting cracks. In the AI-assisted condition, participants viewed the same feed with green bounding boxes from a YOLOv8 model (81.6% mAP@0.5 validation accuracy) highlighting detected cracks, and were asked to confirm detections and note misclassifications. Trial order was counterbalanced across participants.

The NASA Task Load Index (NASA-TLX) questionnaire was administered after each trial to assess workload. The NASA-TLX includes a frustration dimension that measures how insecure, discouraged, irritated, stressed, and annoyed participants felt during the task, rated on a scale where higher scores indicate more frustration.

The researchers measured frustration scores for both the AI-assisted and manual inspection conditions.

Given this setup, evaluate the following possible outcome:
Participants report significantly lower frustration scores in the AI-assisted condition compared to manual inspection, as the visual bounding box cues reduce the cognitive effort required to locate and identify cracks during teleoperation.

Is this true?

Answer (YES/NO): NO